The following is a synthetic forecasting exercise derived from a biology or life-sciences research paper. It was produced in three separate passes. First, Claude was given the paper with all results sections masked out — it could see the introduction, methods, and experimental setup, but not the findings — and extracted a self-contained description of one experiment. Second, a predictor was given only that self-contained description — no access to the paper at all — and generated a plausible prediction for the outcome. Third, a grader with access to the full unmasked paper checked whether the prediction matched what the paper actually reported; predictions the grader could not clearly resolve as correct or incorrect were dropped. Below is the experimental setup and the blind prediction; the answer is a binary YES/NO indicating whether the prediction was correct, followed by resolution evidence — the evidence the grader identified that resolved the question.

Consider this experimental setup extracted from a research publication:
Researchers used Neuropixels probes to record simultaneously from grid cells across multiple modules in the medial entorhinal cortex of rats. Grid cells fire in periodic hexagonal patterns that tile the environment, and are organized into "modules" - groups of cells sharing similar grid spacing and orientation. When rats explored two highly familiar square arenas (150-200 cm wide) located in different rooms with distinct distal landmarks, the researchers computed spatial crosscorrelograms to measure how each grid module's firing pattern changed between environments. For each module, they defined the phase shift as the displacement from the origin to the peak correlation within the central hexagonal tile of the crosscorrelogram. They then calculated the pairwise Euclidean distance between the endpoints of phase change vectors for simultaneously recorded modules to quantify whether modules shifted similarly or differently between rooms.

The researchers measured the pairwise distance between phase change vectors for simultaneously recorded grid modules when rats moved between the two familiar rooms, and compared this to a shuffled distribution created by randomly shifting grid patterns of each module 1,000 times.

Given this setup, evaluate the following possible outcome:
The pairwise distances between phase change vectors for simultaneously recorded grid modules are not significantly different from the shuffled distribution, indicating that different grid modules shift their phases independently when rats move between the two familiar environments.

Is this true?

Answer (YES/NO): YES